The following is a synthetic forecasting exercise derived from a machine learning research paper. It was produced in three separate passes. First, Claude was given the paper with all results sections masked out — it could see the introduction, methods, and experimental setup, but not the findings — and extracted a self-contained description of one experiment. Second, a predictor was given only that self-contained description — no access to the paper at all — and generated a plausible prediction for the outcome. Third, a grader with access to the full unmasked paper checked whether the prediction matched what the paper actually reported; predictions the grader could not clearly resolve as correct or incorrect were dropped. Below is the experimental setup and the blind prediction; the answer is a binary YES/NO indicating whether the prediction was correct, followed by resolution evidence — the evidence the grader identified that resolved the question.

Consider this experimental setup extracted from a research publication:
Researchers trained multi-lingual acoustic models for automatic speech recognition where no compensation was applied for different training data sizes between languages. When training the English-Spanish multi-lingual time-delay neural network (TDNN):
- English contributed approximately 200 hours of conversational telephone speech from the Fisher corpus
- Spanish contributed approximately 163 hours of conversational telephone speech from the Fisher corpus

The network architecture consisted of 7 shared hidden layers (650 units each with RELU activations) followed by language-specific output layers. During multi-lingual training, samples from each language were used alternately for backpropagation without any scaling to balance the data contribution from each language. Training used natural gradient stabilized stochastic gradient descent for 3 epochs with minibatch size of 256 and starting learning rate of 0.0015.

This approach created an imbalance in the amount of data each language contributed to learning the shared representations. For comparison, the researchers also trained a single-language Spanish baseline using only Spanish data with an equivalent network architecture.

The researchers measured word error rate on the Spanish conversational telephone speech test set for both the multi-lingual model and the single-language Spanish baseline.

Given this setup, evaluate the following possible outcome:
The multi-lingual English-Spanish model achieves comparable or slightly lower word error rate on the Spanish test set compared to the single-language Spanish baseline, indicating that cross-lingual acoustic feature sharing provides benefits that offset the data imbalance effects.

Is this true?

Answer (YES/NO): NO